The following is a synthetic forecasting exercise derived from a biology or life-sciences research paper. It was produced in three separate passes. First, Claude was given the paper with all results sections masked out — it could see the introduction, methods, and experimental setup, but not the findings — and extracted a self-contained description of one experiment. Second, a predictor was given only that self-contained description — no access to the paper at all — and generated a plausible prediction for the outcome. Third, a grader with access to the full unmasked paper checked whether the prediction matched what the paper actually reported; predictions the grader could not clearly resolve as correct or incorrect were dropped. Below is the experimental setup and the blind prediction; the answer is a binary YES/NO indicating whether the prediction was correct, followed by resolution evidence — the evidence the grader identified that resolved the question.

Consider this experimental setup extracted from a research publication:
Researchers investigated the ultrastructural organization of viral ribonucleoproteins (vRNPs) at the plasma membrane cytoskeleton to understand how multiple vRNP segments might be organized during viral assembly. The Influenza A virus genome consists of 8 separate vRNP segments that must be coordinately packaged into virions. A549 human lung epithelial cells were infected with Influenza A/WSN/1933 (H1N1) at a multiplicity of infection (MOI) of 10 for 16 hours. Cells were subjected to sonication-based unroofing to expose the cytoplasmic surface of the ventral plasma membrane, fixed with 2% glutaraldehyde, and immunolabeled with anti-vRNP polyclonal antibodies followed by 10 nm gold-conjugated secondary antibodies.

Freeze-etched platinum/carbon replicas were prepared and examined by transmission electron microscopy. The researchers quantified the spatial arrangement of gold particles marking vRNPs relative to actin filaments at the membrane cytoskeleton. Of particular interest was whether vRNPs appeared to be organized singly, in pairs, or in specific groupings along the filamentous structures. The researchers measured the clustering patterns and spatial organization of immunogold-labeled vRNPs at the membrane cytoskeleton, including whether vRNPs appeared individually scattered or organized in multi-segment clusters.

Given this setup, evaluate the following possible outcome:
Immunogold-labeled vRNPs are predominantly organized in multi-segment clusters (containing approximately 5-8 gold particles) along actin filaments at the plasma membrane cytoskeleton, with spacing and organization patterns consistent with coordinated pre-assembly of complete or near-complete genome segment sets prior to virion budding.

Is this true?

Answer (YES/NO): NO